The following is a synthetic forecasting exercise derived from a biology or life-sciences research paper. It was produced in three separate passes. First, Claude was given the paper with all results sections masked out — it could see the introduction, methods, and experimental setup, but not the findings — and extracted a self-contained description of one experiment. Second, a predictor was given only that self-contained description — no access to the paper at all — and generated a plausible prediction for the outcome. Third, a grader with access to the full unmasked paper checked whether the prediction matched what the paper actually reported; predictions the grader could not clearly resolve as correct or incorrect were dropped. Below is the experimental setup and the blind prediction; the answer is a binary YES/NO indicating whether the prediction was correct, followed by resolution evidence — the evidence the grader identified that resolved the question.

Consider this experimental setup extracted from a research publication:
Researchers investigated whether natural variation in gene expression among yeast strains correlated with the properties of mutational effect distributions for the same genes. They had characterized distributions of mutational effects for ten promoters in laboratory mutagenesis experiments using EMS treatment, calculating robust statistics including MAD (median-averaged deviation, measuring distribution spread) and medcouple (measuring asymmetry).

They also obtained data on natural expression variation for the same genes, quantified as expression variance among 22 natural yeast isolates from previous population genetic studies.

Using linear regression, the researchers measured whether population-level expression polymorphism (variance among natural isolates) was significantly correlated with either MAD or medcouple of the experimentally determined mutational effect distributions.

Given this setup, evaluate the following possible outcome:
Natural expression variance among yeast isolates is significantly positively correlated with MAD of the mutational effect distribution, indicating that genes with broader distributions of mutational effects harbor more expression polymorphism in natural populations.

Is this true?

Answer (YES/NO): YES